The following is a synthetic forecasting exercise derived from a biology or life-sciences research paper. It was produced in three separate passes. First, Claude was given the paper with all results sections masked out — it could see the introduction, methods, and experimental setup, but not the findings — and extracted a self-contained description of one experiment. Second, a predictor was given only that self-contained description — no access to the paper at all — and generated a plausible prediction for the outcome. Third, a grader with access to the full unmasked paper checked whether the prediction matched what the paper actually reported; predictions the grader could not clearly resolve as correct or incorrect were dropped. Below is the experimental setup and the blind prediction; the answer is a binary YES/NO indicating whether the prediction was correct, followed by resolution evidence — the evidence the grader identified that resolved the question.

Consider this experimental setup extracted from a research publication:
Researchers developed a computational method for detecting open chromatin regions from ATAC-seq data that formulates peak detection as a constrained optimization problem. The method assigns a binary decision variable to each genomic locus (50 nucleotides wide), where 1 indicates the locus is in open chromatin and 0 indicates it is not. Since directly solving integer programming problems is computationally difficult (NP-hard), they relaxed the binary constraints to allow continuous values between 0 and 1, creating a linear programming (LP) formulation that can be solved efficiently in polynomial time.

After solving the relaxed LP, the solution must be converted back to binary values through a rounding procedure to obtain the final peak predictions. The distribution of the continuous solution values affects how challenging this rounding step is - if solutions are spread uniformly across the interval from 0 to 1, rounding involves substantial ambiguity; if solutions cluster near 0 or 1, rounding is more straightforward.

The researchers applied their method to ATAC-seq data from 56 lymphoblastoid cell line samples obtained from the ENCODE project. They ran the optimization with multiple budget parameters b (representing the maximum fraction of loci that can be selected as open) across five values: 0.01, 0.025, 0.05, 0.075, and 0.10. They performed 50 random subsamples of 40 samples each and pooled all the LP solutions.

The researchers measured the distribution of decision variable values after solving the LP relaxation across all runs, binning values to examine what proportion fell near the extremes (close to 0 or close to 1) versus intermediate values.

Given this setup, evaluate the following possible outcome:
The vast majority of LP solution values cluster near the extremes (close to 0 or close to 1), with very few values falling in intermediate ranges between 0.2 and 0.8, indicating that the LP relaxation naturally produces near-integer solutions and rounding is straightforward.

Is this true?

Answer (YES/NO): YES